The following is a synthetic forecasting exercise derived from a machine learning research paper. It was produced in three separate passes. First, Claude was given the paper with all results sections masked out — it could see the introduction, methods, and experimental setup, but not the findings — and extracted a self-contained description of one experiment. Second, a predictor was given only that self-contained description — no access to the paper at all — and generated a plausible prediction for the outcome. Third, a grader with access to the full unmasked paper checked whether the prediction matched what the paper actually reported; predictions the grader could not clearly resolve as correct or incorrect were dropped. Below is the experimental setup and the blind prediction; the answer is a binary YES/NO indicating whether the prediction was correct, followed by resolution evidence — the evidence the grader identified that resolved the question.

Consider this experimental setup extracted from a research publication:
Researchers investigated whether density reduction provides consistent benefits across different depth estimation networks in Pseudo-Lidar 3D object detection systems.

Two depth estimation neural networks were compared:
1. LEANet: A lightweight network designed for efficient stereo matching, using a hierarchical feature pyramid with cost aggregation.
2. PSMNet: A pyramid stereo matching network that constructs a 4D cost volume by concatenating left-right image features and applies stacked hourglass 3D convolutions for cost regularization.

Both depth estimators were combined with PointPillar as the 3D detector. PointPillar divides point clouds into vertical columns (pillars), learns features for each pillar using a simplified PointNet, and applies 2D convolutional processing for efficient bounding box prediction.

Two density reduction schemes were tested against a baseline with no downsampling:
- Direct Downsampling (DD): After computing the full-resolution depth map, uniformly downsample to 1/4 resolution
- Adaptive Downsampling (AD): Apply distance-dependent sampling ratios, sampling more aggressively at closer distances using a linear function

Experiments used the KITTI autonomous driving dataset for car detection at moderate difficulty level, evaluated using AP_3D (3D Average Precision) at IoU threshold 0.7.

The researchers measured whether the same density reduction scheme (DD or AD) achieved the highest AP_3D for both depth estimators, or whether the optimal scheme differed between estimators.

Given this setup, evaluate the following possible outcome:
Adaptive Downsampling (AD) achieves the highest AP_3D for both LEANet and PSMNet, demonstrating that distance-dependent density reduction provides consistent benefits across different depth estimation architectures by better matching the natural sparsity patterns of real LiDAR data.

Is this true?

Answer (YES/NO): NO